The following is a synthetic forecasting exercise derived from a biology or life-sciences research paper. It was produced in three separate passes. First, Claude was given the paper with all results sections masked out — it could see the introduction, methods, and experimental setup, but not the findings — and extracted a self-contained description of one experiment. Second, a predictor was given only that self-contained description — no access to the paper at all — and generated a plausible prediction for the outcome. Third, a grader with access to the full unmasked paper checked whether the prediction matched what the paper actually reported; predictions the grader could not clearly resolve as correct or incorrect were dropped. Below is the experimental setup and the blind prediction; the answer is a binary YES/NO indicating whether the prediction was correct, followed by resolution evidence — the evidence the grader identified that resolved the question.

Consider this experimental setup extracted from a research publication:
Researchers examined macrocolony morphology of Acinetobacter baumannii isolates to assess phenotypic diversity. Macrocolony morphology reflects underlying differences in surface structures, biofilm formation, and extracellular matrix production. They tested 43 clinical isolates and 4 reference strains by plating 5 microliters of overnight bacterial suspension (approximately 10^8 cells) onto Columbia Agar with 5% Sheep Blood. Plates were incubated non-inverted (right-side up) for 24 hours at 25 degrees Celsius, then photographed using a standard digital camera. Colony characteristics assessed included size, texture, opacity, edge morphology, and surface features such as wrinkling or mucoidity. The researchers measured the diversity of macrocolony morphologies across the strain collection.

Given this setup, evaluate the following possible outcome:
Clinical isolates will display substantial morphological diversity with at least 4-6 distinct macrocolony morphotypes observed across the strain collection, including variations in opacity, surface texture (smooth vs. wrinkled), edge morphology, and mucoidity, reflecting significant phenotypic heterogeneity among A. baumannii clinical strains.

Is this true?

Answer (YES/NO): YES